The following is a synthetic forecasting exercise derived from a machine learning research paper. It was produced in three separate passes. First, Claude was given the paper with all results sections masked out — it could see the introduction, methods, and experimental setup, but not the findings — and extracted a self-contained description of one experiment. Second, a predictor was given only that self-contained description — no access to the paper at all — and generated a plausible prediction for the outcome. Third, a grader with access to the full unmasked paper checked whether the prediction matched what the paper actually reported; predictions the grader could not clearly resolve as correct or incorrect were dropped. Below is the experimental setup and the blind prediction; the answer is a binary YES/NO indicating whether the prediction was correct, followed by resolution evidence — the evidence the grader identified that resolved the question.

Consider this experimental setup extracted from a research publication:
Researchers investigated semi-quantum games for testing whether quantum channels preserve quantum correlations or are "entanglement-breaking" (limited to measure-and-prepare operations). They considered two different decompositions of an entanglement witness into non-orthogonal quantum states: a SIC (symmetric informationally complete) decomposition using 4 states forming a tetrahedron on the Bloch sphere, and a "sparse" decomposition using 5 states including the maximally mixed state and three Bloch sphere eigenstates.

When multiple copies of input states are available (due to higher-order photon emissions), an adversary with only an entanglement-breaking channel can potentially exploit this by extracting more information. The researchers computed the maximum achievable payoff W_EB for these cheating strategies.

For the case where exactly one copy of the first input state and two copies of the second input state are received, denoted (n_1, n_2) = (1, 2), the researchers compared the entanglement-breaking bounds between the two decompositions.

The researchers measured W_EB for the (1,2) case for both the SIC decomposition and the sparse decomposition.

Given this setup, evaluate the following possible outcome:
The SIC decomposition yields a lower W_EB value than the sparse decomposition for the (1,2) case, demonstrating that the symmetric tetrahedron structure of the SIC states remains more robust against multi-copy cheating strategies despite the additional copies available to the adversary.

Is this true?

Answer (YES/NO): YES